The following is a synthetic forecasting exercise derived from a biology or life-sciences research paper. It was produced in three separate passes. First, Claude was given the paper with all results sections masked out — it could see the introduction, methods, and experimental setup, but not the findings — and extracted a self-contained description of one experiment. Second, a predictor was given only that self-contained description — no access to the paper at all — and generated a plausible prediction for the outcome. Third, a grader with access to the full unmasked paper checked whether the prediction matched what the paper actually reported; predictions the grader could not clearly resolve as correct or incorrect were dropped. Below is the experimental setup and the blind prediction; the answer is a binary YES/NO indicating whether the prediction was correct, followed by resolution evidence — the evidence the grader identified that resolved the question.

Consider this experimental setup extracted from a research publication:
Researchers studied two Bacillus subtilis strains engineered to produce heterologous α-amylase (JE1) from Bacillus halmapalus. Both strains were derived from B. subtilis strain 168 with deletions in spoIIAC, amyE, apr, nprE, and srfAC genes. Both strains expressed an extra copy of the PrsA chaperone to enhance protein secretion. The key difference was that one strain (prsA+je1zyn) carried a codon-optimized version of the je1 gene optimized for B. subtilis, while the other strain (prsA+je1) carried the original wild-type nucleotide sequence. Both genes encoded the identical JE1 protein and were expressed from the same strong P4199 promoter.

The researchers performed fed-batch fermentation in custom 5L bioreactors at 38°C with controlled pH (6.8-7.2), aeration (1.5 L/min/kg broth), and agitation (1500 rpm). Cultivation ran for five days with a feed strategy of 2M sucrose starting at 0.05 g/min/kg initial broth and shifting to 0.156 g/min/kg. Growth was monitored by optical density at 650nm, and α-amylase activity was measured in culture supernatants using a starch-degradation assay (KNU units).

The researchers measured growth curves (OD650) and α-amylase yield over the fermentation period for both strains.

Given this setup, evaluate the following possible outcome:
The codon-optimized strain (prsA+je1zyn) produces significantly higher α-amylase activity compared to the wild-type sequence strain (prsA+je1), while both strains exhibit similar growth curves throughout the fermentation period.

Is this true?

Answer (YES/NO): YES